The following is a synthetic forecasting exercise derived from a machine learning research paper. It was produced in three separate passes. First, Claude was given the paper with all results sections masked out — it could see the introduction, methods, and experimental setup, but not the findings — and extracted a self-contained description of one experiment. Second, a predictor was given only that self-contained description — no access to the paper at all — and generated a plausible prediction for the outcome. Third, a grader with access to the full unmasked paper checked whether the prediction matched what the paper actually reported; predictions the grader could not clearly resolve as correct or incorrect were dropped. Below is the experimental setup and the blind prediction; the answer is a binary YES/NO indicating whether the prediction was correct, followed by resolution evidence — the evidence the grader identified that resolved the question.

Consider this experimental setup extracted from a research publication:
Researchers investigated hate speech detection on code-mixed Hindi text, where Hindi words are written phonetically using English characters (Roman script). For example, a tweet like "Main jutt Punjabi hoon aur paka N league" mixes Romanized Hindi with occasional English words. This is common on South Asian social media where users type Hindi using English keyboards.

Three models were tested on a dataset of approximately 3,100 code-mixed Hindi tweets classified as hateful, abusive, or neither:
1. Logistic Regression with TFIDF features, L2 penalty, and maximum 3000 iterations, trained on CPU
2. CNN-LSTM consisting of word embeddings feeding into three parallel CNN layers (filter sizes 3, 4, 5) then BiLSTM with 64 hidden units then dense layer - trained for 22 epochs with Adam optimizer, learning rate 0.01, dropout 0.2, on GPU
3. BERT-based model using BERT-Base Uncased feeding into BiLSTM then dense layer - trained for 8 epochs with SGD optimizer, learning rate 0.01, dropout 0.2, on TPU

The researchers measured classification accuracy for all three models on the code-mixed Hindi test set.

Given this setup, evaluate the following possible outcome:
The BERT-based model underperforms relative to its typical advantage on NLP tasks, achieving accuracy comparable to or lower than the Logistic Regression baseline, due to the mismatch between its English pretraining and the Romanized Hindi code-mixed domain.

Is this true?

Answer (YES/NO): NO